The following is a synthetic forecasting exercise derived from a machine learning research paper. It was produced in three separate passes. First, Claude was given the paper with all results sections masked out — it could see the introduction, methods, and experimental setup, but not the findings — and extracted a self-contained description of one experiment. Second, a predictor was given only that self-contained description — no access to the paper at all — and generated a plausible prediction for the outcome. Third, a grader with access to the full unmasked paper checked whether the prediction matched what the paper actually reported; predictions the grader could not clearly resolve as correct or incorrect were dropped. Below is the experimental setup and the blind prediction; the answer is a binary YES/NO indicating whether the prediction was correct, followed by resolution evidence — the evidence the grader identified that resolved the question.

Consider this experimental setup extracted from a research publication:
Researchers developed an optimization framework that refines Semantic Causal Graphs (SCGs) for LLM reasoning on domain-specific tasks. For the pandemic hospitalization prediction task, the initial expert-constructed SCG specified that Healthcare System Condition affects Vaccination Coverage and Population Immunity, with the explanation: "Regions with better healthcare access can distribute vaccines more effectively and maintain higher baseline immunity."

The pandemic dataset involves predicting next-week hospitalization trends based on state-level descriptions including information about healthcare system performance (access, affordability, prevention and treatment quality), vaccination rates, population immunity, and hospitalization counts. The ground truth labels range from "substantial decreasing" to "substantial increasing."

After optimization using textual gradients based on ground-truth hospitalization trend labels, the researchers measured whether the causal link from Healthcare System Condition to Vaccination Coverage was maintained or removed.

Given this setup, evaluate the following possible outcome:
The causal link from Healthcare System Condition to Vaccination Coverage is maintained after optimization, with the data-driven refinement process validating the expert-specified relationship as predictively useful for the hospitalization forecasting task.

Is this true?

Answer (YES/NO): NO